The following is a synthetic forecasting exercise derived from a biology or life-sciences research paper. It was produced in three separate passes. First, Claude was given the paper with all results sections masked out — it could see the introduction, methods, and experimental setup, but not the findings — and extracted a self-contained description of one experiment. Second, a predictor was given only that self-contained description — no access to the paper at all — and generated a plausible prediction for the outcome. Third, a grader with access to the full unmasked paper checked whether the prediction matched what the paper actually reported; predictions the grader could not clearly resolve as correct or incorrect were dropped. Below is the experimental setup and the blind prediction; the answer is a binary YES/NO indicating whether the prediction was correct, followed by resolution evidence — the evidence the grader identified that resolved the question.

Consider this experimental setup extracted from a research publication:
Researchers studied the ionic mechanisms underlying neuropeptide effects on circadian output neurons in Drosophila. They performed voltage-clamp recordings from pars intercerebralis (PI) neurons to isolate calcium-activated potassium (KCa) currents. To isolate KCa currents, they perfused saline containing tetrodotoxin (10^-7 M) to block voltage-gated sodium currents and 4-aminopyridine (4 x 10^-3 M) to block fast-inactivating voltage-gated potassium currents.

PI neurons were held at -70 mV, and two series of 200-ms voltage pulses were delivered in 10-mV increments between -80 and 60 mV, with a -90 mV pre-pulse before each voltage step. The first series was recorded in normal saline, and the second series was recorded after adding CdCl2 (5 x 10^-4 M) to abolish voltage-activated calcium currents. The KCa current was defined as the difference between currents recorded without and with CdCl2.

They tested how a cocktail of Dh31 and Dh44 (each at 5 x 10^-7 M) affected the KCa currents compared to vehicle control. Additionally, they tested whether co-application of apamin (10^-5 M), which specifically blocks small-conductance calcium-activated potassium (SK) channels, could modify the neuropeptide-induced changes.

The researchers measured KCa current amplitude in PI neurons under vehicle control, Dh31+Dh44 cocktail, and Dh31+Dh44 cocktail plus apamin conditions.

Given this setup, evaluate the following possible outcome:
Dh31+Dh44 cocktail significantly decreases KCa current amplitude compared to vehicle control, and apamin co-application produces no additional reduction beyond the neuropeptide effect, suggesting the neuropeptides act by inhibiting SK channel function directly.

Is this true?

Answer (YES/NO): NO